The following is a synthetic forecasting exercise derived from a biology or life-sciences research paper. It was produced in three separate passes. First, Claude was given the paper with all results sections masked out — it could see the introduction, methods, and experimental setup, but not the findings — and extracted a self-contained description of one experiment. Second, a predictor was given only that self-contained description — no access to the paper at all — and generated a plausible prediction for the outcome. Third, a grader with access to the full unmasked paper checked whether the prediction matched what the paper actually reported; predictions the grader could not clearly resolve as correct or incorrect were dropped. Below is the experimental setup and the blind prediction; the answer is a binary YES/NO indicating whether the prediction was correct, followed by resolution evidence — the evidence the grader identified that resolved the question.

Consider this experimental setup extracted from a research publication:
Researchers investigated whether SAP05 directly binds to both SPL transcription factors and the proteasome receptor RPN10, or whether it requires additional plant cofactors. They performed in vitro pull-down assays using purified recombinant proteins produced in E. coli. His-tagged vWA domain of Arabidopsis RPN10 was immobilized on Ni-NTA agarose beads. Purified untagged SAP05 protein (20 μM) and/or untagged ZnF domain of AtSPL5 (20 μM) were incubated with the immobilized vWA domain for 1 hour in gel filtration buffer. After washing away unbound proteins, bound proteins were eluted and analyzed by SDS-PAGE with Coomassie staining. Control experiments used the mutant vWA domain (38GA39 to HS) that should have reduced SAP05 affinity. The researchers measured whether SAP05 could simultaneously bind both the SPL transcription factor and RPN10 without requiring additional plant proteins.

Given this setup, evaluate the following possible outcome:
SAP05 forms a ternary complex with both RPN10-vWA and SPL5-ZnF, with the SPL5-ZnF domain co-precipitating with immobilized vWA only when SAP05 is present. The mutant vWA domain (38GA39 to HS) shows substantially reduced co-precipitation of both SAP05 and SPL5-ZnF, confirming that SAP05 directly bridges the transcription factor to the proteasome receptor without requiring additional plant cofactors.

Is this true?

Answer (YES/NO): YES